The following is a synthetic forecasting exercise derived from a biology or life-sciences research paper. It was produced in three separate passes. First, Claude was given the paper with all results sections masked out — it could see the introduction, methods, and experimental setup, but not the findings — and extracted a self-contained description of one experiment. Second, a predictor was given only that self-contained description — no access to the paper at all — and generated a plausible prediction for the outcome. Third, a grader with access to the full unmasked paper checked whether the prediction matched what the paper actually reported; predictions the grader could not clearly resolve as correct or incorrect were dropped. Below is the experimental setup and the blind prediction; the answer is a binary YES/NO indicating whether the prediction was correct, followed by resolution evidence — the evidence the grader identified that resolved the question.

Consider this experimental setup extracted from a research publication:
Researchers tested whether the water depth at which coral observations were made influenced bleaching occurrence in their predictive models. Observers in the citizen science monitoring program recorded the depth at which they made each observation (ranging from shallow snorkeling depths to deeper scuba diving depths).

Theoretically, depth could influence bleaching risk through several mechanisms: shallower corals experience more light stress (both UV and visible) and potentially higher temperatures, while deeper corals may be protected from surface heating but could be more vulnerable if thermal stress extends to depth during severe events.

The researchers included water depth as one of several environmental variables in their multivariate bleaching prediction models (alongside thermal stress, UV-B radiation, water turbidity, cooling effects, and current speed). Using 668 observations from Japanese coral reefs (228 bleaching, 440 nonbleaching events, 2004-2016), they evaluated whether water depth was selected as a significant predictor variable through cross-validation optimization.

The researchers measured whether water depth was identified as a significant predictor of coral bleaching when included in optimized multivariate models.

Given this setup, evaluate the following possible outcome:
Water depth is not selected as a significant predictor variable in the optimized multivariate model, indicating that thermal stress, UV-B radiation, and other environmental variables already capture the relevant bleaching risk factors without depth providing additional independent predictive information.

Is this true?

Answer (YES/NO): YES